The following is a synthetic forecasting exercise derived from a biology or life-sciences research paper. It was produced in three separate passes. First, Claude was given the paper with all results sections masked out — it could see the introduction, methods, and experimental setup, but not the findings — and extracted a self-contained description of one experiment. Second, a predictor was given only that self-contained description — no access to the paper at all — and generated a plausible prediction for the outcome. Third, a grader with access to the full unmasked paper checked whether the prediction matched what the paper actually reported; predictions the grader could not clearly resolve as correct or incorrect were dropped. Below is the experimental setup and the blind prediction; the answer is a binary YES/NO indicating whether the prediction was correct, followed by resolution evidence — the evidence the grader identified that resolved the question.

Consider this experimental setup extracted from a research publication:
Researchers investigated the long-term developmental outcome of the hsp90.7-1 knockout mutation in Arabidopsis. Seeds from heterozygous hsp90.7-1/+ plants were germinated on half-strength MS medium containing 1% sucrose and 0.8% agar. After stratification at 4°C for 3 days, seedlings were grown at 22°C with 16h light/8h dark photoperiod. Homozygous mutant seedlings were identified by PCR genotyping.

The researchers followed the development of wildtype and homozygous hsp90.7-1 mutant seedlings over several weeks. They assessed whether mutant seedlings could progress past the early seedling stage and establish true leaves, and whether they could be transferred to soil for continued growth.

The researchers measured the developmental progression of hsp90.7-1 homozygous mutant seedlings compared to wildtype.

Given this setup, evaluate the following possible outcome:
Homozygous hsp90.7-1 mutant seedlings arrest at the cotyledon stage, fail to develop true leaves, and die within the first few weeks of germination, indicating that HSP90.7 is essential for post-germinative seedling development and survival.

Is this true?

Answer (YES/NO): YES